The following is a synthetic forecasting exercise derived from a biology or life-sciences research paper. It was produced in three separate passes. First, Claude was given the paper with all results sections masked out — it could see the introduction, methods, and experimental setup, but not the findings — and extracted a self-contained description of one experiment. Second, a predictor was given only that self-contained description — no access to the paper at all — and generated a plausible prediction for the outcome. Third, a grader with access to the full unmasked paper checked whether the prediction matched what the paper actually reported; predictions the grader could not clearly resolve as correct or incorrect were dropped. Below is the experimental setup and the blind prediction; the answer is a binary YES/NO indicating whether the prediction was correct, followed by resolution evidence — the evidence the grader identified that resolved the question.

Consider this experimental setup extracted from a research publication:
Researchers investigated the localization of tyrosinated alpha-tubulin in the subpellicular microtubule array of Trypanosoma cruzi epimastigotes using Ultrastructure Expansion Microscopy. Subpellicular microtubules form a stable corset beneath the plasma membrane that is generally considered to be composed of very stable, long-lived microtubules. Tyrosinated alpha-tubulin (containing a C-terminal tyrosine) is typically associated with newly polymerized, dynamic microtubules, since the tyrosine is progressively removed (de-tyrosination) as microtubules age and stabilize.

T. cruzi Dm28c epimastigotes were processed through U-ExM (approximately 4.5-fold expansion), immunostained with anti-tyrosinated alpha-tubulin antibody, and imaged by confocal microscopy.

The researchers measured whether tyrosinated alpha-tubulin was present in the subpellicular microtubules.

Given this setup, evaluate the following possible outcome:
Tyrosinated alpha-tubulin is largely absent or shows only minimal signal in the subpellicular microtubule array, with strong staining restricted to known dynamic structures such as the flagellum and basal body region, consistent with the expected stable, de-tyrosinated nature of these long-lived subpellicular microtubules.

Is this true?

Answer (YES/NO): NO